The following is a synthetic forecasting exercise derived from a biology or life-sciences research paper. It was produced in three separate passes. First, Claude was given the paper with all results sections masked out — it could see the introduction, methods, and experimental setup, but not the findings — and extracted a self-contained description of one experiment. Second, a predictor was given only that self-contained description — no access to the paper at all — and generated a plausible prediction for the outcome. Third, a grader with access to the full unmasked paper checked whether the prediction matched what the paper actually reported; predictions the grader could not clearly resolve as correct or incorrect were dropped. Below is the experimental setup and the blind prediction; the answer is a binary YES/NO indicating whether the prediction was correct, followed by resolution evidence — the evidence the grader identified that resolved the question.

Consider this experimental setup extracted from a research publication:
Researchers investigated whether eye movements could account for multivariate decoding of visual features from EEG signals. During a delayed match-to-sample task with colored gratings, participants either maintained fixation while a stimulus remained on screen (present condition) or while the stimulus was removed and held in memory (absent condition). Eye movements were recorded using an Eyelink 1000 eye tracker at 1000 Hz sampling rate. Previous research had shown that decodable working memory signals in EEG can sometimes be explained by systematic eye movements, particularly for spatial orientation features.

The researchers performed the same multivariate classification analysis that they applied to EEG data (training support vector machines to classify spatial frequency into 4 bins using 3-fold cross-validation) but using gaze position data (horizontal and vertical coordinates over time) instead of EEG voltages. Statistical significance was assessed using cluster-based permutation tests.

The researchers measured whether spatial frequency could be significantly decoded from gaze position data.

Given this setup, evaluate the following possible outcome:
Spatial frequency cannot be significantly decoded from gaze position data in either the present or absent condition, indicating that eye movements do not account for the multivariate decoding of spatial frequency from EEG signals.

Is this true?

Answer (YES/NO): YES